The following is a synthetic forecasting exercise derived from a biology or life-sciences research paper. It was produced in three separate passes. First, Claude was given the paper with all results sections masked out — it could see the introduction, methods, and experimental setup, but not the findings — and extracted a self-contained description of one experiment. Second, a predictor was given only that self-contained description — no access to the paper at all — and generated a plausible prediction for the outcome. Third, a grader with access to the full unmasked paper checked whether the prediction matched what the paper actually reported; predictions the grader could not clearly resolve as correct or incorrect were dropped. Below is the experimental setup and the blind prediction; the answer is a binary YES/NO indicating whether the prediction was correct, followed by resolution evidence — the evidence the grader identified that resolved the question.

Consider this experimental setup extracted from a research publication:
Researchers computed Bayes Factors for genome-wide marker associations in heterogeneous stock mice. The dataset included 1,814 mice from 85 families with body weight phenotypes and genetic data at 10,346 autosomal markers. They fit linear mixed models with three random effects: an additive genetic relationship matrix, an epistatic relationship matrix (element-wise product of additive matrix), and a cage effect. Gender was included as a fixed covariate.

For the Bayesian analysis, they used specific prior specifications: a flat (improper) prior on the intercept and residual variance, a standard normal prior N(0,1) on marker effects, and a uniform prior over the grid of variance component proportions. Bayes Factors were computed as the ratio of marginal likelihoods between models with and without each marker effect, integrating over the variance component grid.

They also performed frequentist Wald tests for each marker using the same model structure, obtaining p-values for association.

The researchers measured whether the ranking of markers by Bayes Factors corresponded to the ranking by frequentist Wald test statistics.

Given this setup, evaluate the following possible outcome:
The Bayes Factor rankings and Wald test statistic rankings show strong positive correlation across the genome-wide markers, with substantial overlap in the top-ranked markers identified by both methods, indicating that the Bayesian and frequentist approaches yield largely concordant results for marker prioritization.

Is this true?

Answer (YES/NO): YES